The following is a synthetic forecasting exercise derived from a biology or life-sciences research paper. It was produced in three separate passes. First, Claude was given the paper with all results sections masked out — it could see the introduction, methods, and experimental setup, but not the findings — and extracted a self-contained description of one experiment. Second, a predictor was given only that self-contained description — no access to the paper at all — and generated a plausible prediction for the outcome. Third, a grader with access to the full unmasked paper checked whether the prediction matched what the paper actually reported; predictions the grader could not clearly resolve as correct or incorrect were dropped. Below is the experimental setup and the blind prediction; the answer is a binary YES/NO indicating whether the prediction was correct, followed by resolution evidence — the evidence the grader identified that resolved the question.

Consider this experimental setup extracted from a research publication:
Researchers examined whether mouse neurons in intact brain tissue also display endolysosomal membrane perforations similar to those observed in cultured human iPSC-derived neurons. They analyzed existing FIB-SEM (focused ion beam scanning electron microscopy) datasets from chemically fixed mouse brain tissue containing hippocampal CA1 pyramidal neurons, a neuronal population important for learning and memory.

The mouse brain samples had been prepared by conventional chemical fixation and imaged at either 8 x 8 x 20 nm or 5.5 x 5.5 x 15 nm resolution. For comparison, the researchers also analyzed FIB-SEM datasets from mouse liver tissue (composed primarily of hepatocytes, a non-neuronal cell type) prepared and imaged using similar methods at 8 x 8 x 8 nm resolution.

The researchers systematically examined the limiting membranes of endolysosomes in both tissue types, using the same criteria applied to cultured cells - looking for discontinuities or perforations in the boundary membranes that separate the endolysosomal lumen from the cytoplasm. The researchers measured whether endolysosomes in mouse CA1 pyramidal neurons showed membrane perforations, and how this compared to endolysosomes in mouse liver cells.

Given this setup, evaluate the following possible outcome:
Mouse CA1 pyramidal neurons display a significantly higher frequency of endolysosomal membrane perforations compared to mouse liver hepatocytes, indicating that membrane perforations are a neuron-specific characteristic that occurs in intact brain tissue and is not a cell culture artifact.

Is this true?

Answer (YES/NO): YES